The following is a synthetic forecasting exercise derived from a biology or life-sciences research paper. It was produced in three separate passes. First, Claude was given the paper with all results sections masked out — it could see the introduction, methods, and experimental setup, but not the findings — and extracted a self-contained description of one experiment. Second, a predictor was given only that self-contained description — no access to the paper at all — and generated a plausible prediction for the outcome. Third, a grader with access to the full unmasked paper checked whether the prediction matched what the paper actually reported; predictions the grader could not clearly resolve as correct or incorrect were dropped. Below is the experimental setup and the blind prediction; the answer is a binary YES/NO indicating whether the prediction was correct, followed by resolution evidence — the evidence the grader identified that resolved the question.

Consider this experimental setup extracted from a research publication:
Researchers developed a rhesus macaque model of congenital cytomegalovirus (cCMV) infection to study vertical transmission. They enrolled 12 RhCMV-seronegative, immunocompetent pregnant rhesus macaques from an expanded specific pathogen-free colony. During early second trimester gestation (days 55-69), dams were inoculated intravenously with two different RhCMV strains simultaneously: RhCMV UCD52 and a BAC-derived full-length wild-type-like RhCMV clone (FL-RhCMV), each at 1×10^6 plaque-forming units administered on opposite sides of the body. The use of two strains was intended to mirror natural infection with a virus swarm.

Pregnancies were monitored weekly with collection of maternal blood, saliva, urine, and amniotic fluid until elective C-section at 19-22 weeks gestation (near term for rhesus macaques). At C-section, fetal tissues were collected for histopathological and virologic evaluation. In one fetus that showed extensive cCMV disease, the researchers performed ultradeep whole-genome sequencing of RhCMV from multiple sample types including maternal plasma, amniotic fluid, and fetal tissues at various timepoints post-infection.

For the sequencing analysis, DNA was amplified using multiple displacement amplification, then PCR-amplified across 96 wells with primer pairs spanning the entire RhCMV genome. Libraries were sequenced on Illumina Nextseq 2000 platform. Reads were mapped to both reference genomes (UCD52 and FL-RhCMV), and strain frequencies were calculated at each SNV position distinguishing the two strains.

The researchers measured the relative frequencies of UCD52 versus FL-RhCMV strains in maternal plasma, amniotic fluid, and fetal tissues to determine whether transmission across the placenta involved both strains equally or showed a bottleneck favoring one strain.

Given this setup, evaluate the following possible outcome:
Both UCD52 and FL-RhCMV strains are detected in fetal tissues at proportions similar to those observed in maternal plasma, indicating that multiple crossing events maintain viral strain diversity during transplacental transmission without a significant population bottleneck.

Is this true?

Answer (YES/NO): NO